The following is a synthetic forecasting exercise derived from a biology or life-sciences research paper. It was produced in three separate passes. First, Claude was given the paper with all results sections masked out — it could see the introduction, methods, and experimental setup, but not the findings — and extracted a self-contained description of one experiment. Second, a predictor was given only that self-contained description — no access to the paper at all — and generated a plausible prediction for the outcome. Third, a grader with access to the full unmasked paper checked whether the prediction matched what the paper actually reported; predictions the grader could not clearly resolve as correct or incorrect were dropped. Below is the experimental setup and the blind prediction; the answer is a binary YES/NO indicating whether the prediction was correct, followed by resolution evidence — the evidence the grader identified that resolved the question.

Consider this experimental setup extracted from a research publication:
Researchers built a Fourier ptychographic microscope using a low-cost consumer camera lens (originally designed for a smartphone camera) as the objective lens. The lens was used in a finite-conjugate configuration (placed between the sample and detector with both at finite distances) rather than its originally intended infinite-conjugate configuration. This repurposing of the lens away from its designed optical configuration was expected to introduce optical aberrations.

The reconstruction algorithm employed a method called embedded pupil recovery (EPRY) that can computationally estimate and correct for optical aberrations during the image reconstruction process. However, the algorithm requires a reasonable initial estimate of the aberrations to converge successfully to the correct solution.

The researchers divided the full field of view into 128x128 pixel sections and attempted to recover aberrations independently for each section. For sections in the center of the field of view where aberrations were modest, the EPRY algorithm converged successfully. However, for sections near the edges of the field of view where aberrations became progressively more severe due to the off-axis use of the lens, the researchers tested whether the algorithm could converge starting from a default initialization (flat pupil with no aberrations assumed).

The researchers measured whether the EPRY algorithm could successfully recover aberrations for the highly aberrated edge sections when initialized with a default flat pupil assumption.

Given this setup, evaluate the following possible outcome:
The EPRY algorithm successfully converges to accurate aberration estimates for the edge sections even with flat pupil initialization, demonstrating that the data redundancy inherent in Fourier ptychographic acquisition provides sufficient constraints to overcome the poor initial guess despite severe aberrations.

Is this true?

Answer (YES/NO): NO